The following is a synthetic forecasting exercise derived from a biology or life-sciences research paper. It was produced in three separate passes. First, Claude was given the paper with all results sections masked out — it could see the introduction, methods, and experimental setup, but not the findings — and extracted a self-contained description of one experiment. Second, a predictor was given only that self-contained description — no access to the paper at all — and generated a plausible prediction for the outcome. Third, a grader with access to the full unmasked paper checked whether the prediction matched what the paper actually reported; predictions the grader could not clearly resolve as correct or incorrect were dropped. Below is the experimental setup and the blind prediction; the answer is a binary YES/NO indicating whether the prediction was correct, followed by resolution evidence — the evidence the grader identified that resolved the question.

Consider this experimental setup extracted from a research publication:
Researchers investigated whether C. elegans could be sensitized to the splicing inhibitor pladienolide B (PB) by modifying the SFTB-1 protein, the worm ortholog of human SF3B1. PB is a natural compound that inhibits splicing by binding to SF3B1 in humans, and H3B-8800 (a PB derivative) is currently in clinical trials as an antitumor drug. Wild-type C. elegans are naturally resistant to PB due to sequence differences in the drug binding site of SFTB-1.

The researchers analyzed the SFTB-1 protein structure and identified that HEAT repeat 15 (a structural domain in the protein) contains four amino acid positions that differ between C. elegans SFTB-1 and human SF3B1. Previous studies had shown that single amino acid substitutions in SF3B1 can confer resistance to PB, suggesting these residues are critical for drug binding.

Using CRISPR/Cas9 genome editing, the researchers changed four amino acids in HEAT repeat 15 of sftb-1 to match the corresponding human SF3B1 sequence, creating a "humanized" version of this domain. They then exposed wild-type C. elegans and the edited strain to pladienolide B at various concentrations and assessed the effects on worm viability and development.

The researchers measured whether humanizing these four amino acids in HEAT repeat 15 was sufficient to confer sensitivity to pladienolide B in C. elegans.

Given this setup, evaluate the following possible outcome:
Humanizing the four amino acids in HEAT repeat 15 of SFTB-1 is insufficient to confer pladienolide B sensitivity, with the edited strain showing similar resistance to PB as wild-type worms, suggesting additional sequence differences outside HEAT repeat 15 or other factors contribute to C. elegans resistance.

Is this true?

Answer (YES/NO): NO